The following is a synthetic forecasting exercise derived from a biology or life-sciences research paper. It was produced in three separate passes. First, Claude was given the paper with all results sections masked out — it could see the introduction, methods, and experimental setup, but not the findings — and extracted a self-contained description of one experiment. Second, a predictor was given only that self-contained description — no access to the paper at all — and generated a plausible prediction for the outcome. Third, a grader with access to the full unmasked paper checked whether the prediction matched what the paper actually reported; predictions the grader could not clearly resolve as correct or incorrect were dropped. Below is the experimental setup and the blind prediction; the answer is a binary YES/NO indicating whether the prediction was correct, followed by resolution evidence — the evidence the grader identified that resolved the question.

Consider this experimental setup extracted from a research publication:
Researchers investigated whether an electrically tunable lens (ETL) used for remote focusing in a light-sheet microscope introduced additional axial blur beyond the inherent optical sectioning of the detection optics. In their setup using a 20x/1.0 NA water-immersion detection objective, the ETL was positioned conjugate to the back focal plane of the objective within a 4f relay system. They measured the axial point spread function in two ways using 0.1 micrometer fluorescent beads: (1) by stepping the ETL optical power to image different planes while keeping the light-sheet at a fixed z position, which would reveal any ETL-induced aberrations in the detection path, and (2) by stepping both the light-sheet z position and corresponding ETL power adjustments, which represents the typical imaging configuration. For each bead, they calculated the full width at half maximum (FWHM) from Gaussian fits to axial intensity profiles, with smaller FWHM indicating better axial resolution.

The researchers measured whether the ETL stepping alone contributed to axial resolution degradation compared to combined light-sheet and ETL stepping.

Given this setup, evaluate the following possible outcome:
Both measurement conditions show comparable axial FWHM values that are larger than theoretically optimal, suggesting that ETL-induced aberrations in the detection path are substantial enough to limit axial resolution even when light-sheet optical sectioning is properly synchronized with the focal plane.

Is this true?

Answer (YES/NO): NO